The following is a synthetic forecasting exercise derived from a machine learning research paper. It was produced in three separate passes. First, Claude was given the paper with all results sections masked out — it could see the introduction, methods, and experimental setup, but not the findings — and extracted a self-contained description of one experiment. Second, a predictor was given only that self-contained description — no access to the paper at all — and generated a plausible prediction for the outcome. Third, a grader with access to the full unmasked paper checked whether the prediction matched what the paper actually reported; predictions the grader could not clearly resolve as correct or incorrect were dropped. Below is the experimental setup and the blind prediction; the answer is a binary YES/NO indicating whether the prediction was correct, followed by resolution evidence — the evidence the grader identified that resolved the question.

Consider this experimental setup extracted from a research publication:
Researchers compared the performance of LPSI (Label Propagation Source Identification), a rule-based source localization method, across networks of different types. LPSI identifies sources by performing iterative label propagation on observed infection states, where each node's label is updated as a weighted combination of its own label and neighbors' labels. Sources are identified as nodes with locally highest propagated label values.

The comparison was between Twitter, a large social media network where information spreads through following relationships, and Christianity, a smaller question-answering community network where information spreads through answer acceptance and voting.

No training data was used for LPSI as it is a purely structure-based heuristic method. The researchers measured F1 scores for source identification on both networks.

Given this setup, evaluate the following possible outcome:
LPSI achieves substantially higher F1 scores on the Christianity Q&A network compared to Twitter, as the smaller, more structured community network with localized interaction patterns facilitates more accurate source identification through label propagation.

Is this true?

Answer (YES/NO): NO